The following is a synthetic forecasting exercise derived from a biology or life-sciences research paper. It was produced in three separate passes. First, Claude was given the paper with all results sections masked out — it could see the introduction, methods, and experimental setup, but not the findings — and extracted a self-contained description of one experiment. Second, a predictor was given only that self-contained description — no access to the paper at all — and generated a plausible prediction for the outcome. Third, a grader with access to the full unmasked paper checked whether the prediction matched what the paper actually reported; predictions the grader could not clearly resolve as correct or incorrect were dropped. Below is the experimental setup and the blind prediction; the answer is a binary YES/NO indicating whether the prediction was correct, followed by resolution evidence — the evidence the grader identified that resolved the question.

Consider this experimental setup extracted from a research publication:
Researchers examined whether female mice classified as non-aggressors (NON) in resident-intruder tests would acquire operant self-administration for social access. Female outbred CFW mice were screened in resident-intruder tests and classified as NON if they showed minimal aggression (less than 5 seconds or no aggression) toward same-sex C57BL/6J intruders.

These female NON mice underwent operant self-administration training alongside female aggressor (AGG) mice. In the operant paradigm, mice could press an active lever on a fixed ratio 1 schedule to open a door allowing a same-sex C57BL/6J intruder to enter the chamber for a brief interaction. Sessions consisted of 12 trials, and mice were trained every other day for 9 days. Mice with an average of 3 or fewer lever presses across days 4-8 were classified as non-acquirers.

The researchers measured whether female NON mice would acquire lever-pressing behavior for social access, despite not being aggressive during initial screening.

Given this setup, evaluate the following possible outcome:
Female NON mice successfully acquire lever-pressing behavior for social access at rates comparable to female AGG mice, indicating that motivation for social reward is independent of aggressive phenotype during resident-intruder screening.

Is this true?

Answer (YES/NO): YES